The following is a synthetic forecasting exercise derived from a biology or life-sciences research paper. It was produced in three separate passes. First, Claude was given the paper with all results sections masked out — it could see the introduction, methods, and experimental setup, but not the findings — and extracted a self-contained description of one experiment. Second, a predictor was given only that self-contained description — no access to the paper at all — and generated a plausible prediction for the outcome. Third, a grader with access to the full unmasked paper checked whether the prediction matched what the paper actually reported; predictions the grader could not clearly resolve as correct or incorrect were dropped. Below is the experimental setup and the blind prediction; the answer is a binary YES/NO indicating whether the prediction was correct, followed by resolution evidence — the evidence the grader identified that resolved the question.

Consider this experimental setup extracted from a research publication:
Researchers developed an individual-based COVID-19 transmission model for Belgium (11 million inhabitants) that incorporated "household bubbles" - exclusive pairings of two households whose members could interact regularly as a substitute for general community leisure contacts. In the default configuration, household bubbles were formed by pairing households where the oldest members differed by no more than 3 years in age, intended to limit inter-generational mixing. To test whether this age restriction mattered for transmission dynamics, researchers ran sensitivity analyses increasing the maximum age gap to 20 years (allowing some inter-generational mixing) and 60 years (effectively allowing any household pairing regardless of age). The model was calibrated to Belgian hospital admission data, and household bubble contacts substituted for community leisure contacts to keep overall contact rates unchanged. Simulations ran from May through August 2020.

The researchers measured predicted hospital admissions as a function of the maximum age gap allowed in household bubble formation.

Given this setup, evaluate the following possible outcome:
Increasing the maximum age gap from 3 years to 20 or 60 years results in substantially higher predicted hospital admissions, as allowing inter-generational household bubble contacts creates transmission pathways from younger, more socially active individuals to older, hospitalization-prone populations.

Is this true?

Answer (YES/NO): NO